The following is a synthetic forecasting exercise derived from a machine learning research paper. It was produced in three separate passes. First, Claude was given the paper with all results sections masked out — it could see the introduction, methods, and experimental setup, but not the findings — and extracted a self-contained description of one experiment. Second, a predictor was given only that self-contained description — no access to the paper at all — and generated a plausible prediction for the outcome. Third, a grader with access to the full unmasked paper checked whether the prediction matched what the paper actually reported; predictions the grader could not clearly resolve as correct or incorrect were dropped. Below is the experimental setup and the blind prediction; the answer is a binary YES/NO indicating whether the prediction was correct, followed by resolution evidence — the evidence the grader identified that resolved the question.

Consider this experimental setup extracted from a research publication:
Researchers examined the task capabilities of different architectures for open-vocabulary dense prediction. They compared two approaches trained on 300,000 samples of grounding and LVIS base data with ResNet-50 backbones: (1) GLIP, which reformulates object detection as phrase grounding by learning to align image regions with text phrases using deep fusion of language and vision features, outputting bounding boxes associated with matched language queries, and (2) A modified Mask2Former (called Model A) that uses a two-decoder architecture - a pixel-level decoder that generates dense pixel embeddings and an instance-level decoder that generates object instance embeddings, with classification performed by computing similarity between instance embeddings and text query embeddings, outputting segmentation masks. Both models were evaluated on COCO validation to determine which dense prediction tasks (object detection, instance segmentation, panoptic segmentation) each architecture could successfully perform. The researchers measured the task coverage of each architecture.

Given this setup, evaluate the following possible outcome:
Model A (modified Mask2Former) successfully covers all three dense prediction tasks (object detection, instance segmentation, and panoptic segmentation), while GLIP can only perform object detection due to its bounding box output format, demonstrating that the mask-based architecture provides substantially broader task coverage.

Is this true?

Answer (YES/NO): NO